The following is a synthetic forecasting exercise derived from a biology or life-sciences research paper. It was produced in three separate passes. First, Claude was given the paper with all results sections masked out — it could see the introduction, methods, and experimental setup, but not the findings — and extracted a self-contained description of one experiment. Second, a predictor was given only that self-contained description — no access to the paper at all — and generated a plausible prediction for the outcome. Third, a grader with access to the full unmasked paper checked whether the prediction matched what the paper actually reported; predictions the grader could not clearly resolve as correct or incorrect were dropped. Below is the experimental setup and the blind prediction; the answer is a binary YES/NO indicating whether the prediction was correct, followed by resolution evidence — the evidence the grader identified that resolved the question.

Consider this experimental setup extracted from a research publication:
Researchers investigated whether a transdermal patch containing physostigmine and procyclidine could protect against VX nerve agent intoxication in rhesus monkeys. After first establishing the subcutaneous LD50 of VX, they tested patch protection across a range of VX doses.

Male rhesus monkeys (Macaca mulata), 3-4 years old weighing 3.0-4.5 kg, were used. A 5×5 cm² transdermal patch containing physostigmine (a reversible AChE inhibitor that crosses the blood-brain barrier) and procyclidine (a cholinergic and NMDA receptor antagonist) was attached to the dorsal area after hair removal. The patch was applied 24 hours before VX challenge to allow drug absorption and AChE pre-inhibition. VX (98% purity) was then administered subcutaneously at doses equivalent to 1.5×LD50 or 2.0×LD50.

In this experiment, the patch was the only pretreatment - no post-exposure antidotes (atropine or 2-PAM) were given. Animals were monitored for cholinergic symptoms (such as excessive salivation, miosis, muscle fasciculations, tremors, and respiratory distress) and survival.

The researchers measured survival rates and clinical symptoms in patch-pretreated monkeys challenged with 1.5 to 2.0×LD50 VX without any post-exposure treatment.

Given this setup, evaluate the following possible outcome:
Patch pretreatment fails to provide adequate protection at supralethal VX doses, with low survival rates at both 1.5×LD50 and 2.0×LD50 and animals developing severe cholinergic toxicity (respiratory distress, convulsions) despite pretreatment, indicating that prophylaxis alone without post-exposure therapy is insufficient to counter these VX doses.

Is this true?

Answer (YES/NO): NO